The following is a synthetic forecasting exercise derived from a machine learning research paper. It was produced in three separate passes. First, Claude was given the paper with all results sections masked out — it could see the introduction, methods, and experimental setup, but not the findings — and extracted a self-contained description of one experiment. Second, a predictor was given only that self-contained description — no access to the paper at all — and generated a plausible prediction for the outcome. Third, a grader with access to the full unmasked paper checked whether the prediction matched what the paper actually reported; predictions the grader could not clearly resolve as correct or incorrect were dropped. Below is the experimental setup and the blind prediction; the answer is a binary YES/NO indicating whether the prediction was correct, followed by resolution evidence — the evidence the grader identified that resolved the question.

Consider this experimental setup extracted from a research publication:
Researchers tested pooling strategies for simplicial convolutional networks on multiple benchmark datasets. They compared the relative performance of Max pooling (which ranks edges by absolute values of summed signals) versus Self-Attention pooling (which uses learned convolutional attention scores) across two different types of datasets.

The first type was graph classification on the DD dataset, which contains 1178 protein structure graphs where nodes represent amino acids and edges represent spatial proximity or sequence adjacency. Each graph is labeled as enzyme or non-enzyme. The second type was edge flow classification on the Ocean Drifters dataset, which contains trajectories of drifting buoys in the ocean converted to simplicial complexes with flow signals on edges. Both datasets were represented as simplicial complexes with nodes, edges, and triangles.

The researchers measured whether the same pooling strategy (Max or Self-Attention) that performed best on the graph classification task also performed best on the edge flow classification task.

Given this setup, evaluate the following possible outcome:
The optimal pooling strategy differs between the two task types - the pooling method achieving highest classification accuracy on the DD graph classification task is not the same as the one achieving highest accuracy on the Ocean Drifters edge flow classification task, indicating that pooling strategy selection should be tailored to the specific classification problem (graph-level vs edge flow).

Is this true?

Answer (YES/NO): NO